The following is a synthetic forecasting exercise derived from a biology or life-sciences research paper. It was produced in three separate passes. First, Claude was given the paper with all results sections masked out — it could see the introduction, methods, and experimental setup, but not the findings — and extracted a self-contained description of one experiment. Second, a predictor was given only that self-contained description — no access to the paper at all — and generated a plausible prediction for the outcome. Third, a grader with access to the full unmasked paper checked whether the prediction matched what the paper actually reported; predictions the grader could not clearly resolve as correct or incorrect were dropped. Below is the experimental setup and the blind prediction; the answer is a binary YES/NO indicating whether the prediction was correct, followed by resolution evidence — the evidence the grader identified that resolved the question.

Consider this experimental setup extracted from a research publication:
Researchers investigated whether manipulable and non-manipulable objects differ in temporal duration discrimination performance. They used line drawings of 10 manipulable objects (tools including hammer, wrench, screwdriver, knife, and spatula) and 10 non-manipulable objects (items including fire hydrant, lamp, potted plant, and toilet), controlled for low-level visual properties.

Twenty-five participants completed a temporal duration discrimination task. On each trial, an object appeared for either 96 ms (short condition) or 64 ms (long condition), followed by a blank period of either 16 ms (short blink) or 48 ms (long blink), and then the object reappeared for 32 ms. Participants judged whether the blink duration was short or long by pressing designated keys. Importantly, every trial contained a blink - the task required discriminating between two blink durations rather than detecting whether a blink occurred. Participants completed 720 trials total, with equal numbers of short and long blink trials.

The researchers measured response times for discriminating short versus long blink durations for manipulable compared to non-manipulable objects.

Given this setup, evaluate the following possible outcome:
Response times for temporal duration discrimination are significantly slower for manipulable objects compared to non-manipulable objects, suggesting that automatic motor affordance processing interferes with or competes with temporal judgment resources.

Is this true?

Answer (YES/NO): NO